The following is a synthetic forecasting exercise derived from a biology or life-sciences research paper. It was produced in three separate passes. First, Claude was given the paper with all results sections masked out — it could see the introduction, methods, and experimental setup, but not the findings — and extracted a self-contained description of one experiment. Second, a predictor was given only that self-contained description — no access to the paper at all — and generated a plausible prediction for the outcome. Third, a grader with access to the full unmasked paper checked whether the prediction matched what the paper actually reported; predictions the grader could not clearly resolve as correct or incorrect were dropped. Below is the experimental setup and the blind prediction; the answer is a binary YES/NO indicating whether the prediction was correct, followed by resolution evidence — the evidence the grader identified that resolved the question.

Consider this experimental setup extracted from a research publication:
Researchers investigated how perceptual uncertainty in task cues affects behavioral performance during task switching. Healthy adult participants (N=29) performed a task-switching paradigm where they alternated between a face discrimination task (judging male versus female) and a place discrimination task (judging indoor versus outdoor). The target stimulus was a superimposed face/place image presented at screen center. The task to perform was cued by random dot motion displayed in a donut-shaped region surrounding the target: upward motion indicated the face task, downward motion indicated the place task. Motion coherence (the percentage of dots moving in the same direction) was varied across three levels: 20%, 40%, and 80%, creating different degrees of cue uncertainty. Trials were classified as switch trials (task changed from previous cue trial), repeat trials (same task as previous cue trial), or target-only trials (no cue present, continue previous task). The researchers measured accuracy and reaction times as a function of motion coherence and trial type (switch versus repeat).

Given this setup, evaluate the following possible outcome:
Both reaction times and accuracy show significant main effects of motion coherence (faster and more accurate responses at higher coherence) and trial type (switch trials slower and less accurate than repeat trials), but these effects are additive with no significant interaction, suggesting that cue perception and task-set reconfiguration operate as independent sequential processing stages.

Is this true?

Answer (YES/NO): YES